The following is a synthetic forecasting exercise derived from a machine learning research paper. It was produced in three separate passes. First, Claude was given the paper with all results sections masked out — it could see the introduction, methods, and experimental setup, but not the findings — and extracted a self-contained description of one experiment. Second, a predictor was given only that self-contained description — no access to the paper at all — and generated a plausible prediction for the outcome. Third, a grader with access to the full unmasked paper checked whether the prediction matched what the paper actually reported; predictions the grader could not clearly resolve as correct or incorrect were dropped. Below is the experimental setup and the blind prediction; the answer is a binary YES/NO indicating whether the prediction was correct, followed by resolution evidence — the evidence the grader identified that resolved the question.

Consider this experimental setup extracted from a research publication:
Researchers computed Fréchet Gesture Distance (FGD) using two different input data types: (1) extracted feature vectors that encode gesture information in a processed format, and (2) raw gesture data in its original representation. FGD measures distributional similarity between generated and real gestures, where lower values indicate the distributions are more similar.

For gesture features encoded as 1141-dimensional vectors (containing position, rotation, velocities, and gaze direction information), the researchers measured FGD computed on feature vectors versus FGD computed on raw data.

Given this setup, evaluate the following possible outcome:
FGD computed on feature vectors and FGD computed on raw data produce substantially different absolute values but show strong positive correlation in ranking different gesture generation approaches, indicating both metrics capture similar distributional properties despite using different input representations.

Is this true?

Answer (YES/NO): NO